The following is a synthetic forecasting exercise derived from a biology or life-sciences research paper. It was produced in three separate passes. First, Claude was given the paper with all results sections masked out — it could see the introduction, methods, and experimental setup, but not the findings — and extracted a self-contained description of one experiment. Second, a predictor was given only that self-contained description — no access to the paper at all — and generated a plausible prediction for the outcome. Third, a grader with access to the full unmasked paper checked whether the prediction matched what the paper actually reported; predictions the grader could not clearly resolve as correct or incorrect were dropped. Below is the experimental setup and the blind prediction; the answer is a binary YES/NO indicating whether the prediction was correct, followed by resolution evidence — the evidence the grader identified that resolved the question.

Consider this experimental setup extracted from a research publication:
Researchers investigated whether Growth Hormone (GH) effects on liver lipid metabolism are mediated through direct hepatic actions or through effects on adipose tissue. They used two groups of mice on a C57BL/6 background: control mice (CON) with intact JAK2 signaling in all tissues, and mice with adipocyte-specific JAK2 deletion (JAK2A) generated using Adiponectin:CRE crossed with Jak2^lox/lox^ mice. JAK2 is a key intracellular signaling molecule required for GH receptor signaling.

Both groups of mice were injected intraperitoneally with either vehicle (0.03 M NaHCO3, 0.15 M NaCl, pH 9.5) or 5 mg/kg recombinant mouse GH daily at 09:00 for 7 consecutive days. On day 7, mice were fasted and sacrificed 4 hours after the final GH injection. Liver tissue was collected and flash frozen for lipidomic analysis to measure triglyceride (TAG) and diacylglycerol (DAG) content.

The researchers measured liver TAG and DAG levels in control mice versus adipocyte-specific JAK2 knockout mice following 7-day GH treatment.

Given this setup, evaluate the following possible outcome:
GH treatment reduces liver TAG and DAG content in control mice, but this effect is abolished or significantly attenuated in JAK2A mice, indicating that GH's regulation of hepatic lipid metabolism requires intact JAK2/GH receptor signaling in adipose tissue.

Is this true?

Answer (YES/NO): NO